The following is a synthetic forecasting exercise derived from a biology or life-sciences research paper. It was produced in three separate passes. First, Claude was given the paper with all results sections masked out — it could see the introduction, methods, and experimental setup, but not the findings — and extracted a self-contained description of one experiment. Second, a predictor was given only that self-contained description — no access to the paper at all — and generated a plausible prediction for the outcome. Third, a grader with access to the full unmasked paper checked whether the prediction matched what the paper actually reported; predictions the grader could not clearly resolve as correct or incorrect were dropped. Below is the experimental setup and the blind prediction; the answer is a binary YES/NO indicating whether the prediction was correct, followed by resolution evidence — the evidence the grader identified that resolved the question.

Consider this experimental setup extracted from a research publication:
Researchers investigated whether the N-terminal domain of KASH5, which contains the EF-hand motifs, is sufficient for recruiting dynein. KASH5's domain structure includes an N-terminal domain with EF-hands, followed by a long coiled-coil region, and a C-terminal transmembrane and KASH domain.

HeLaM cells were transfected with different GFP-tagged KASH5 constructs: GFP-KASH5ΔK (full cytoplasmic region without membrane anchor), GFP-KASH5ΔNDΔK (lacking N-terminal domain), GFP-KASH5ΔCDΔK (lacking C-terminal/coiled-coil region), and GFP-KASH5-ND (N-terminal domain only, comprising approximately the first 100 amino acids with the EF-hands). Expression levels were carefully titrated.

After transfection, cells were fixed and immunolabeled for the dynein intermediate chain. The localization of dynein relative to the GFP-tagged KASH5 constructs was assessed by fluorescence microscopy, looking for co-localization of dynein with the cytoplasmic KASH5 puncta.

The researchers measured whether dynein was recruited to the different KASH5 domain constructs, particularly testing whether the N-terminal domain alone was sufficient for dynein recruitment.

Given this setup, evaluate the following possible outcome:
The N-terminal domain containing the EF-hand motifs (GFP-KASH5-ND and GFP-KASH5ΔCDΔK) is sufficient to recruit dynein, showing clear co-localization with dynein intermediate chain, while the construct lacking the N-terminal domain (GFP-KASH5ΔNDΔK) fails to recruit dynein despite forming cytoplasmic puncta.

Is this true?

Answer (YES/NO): YES